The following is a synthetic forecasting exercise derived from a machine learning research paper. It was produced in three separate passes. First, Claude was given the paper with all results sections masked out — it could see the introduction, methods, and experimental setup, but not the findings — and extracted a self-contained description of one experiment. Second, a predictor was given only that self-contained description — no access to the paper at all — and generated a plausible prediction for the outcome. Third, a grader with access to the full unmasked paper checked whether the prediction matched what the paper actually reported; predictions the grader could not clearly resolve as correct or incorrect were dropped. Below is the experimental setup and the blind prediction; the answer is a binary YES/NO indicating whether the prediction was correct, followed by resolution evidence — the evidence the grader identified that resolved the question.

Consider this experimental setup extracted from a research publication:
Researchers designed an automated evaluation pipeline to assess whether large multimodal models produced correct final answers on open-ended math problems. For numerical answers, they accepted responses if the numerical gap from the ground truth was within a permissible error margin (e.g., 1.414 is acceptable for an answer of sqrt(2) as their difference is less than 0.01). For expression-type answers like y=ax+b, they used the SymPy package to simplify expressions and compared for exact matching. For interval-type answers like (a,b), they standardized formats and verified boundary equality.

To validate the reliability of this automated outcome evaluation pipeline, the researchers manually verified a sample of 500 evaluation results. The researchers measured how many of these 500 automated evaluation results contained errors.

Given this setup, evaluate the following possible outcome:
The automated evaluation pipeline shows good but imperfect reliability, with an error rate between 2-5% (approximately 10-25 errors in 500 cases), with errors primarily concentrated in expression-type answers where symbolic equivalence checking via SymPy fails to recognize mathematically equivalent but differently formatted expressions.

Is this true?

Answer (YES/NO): NO